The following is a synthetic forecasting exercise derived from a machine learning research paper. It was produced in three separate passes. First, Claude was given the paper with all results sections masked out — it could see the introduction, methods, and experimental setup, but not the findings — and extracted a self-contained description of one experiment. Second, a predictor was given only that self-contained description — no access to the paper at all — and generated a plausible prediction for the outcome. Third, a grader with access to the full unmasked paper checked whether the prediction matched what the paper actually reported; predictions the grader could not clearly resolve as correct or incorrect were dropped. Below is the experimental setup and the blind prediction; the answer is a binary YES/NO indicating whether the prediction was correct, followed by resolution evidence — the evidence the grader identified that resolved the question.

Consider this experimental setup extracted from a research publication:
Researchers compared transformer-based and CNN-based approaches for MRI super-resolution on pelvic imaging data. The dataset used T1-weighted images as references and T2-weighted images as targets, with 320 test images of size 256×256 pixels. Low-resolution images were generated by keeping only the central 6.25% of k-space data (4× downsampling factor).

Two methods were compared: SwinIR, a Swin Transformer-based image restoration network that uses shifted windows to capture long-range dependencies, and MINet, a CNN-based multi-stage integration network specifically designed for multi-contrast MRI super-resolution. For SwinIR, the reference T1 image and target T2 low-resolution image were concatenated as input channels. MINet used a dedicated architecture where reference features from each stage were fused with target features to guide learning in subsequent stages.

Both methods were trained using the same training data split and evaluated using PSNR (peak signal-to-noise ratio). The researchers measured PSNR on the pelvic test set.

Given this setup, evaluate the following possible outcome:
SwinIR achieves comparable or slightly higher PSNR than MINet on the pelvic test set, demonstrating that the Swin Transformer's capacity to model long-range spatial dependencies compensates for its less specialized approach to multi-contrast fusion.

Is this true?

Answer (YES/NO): NO